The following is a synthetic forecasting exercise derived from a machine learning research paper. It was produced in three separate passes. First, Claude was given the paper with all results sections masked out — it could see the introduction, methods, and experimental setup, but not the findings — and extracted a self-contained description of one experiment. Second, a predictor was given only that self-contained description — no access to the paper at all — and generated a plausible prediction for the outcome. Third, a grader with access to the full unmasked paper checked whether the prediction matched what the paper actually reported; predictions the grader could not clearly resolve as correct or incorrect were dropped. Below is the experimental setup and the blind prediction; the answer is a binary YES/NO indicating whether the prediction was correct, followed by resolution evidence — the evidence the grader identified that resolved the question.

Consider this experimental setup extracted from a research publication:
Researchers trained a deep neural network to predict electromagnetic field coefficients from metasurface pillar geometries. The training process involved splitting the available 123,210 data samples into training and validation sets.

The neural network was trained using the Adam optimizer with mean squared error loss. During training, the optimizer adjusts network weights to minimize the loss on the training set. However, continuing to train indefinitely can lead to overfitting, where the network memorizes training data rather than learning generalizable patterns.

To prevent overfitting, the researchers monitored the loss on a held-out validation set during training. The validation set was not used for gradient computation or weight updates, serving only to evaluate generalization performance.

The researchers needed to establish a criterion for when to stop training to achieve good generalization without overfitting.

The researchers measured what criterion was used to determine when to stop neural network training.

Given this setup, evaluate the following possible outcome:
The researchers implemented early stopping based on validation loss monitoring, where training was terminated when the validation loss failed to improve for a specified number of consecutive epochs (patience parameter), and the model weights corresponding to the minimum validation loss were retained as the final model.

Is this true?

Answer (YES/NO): NO